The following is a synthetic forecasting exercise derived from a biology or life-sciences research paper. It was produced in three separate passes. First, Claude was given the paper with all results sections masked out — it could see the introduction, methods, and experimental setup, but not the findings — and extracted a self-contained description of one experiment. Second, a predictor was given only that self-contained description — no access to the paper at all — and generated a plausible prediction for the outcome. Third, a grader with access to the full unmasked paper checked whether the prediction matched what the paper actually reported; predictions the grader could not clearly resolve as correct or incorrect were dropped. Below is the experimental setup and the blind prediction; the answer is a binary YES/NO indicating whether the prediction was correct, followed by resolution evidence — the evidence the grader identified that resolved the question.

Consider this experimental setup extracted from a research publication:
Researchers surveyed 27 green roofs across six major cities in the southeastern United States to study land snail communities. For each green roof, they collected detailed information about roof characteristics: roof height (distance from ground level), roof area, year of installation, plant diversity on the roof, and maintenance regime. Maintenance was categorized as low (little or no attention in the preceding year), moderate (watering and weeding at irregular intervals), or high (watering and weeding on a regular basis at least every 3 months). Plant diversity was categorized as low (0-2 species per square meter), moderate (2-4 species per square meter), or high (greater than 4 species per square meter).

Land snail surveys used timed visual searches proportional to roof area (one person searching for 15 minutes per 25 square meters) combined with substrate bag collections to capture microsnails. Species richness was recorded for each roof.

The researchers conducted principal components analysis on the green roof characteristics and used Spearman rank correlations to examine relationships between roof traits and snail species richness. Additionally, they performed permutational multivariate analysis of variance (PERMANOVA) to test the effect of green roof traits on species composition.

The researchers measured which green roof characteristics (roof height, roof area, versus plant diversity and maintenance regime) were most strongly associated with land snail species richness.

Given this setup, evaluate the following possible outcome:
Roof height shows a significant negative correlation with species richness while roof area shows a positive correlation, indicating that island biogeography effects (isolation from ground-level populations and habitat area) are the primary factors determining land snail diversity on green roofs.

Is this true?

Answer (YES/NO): NO